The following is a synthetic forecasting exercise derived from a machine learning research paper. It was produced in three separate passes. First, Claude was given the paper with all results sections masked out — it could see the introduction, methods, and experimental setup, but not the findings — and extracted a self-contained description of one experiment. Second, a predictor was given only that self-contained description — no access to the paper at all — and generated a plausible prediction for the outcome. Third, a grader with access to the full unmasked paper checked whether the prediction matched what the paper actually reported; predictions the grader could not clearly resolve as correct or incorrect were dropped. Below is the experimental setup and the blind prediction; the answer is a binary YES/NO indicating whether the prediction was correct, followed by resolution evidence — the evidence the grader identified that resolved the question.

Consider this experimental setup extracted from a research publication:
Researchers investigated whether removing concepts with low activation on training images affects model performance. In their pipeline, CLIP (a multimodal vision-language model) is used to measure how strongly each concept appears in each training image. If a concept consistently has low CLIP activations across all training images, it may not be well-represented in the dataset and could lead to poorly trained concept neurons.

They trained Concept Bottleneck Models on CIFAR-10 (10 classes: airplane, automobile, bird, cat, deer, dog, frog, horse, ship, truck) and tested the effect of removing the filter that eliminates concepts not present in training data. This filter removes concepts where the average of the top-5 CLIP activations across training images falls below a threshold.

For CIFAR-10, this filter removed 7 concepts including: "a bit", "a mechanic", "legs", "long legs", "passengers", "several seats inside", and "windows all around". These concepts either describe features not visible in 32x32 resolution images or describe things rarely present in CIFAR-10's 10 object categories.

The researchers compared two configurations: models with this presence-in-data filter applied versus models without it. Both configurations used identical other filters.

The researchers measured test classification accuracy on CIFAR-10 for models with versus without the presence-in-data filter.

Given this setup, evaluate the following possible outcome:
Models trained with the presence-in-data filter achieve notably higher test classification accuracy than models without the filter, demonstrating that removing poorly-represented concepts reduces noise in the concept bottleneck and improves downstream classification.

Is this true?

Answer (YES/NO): NO